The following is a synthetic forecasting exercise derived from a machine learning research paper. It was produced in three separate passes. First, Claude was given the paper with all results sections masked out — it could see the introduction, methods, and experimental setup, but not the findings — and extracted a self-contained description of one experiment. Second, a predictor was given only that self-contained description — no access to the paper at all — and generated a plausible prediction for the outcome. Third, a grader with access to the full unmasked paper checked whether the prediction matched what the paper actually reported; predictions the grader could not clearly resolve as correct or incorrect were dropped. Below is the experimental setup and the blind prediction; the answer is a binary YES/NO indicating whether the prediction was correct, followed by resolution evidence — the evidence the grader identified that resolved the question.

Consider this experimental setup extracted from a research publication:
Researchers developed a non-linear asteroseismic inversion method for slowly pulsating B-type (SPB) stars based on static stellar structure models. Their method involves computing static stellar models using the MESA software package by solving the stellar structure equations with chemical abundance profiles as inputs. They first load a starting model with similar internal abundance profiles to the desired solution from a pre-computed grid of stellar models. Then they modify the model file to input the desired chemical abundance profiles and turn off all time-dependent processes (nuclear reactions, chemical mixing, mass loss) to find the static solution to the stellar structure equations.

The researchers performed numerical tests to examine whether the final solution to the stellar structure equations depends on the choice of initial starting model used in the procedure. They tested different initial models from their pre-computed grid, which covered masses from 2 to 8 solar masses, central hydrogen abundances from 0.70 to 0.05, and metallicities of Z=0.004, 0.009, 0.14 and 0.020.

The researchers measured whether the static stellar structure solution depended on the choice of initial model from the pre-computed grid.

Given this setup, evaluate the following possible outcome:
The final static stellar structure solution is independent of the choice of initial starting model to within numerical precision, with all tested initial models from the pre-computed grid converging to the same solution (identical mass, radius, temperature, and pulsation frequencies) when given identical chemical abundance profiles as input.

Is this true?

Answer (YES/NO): YES